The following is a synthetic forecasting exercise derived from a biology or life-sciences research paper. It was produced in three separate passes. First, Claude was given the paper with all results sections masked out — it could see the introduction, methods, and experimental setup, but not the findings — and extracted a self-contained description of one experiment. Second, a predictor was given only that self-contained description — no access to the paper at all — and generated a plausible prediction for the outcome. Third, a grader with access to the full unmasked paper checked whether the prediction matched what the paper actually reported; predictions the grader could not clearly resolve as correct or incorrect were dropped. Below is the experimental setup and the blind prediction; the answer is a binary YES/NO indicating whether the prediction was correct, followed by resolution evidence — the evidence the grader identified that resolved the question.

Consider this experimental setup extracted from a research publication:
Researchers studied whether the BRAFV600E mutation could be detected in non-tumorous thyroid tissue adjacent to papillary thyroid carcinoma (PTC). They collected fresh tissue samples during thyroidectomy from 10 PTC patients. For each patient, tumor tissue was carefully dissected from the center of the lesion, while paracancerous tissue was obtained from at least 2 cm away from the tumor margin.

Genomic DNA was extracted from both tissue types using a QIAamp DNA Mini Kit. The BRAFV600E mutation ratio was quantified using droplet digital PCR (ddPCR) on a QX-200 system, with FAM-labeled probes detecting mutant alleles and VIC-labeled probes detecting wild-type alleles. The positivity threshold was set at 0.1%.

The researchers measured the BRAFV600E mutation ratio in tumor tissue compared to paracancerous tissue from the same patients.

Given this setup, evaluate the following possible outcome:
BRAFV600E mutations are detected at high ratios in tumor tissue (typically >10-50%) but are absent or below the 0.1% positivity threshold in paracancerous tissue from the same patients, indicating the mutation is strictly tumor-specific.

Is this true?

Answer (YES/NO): YES